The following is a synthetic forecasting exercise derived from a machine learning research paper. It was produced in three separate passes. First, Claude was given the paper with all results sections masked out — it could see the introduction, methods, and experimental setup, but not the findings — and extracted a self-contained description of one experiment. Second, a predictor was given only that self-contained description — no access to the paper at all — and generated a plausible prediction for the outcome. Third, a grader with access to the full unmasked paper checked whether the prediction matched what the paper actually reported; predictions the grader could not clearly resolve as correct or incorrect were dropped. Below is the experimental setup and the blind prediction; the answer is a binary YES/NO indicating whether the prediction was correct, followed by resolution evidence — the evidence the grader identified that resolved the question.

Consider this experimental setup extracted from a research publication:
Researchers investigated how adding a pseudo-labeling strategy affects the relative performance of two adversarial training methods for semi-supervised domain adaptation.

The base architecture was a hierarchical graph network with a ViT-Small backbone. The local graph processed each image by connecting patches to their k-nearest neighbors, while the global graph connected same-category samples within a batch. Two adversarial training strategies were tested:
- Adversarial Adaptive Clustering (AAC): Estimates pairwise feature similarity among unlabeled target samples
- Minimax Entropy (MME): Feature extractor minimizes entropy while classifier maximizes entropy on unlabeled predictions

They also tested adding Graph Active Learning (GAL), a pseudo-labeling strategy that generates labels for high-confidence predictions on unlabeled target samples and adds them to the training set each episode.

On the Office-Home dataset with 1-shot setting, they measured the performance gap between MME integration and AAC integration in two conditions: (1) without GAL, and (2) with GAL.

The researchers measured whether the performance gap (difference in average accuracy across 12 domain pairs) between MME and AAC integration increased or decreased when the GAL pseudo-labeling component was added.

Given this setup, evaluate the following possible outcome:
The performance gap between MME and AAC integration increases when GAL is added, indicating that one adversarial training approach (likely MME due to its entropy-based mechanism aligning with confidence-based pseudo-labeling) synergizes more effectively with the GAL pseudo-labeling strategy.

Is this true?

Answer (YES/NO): NO